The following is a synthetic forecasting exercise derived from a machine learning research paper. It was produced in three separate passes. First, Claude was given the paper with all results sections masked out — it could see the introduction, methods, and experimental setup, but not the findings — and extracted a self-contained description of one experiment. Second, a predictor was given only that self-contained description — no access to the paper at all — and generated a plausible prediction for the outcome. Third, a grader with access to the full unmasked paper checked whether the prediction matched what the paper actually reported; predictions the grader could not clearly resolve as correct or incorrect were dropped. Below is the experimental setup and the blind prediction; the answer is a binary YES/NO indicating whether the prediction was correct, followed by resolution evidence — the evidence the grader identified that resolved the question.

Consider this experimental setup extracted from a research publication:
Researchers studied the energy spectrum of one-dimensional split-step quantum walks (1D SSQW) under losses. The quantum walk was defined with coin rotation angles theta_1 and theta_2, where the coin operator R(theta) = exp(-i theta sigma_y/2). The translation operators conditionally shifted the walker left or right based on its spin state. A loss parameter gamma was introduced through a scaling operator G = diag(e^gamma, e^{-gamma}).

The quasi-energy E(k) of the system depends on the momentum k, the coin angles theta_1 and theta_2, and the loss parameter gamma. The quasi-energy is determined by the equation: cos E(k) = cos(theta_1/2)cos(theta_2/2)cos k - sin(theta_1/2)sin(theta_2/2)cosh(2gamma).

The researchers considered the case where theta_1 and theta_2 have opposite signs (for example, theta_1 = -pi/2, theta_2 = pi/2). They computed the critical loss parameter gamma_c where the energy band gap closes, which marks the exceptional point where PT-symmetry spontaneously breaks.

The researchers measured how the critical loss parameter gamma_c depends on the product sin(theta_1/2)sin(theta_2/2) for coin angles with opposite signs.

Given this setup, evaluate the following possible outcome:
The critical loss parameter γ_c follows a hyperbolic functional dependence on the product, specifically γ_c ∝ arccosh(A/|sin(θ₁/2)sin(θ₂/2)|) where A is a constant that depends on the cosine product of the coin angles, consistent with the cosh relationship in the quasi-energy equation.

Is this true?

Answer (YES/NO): NO